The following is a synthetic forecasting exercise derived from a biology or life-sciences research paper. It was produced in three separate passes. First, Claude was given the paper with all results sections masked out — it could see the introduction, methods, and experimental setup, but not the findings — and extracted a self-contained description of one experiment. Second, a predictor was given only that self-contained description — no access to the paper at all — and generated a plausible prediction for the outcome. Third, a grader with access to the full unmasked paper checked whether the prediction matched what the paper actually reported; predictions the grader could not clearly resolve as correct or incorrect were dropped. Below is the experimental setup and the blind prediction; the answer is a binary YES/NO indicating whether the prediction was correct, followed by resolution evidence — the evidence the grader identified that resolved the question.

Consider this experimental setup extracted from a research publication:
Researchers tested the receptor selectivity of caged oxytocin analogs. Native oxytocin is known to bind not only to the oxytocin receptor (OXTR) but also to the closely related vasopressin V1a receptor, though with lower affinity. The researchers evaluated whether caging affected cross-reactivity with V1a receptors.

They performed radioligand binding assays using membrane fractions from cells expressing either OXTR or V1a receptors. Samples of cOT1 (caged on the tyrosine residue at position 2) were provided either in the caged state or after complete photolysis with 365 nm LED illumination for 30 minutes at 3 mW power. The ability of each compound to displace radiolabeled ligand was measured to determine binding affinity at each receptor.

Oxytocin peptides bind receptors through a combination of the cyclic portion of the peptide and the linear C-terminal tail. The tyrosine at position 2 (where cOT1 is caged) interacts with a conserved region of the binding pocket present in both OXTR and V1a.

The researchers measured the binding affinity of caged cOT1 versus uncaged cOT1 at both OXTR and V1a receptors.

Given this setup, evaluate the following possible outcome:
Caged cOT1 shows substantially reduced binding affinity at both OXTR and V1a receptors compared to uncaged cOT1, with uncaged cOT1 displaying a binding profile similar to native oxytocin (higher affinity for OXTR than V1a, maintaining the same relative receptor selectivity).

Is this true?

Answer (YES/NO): YES